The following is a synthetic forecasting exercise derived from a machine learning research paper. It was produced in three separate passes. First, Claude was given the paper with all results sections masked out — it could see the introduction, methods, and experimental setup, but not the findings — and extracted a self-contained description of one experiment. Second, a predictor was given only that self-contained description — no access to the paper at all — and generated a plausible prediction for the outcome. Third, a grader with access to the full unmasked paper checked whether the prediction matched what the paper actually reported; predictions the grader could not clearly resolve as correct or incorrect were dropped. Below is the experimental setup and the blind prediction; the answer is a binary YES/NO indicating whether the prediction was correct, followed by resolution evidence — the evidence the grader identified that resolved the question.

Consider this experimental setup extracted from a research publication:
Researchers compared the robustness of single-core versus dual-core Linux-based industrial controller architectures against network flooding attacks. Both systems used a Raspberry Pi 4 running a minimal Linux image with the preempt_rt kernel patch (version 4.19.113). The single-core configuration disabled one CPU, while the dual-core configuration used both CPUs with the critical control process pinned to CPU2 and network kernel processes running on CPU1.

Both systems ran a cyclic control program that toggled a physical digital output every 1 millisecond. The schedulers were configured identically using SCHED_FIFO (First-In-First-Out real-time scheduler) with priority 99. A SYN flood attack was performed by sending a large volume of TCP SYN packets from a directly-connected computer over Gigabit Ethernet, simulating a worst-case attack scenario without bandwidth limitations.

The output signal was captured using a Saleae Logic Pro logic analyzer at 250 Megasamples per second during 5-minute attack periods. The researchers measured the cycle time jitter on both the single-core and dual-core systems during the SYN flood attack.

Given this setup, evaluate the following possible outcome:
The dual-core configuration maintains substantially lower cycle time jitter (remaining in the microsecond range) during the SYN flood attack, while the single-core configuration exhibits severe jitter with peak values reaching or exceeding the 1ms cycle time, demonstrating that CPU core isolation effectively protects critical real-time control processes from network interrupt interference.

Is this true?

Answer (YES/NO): YES